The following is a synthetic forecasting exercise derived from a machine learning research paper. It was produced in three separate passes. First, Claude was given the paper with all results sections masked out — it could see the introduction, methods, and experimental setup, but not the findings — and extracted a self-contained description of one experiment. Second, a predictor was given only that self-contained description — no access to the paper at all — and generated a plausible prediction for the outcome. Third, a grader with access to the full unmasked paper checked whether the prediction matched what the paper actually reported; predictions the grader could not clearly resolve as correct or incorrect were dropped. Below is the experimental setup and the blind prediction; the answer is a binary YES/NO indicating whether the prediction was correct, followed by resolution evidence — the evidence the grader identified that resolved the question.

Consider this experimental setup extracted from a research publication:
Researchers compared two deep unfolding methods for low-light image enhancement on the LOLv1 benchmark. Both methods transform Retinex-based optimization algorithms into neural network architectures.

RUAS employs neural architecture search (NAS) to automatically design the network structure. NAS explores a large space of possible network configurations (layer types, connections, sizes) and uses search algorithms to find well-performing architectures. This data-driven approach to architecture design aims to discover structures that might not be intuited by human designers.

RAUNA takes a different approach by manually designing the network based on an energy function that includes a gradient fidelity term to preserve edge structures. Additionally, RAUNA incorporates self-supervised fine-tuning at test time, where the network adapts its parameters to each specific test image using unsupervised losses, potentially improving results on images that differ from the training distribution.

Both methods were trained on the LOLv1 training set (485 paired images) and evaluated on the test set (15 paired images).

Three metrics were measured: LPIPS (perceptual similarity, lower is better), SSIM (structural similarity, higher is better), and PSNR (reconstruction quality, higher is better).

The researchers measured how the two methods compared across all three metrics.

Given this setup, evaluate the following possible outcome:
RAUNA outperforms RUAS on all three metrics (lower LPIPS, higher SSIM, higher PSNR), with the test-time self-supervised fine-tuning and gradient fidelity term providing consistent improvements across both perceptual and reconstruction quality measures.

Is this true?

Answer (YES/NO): YES